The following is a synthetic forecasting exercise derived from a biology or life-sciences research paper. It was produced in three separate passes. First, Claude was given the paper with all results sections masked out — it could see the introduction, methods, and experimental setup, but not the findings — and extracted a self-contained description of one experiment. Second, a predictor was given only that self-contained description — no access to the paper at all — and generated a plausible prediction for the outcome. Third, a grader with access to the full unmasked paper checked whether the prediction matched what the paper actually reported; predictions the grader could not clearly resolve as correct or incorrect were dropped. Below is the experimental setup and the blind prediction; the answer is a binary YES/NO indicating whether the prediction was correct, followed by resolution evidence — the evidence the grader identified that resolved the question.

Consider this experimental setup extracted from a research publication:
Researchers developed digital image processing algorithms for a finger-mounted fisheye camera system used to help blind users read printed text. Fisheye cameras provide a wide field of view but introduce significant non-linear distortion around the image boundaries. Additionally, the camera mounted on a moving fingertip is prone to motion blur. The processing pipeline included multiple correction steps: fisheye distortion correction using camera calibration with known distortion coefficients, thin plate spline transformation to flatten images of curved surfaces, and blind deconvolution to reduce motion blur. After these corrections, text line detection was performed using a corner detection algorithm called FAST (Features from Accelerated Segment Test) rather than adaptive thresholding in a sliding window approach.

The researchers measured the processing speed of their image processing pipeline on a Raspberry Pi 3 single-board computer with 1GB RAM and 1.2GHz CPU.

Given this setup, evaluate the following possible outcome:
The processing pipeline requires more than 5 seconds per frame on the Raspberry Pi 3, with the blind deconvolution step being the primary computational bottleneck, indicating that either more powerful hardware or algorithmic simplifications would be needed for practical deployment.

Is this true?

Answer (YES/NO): NO